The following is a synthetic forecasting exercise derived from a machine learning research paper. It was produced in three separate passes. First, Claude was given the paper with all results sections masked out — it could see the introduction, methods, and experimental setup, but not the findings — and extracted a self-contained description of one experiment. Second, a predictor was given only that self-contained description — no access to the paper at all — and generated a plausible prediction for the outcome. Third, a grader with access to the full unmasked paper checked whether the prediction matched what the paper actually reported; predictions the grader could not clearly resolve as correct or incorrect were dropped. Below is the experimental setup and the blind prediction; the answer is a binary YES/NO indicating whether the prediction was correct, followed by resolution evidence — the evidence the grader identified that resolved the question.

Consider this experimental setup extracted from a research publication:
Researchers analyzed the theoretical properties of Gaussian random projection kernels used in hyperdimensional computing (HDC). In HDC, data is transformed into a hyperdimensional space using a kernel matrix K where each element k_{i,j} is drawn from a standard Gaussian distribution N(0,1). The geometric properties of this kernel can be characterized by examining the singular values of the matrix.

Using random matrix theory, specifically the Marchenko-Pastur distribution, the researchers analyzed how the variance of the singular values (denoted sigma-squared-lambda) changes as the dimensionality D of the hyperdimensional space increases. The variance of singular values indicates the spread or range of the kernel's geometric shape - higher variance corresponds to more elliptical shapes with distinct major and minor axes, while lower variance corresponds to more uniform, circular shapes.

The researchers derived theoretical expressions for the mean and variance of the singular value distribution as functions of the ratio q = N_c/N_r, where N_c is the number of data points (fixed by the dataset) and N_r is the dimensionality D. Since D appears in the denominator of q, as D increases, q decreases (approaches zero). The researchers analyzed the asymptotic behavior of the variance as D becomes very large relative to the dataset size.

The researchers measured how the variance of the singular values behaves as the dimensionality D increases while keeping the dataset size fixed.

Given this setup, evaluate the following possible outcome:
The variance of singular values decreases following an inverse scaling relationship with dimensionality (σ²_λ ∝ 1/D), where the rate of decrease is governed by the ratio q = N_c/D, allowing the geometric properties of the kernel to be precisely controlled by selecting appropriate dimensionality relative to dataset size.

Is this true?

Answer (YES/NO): NO